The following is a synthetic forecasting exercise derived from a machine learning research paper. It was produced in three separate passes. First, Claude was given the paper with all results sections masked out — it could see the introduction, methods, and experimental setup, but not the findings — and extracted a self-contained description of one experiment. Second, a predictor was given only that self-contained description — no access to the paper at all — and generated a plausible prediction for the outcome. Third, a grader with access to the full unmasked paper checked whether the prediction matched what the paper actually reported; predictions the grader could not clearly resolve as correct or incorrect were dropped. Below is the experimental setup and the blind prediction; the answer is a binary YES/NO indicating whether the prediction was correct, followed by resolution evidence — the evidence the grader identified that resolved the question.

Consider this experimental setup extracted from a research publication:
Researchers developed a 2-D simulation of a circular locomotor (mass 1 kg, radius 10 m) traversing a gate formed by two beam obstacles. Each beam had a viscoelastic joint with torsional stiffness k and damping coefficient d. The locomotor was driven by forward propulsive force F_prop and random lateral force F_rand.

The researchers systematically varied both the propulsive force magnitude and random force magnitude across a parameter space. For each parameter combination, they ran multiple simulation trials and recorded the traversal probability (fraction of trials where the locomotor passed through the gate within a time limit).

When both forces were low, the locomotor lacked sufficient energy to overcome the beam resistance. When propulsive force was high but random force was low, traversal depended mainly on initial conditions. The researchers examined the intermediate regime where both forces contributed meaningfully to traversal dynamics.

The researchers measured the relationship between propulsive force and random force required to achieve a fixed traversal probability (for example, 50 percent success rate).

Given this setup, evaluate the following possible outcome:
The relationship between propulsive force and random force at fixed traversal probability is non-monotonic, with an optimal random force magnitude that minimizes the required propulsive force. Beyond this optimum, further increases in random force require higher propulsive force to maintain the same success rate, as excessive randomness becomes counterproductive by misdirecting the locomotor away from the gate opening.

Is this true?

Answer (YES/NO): YES